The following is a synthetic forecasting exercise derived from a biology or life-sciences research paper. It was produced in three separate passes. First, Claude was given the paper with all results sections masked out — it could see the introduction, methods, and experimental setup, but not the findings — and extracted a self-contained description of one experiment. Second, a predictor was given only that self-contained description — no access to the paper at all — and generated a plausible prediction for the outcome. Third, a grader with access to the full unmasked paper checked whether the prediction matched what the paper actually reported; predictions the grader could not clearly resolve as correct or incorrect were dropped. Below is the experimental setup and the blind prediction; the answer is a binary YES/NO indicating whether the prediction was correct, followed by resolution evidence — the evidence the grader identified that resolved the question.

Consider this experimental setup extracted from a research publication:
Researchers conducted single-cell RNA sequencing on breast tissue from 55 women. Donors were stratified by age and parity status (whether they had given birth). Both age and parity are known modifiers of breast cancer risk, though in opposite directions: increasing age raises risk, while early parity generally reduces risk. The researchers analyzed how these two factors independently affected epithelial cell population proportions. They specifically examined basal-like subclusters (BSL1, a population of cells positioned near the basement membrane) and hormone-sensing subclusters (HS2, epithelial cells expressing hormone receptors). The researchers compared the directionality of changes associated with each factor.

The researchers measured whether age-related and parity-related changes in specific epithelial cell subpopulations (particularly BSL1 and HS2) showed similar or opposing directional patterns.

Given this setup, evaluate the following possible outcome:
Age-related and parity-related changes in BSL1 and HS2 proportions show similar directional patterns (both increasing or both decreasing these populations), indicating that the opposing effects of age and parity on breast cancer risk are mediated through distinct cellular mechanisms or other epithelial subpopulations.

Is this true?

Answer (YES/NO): NO